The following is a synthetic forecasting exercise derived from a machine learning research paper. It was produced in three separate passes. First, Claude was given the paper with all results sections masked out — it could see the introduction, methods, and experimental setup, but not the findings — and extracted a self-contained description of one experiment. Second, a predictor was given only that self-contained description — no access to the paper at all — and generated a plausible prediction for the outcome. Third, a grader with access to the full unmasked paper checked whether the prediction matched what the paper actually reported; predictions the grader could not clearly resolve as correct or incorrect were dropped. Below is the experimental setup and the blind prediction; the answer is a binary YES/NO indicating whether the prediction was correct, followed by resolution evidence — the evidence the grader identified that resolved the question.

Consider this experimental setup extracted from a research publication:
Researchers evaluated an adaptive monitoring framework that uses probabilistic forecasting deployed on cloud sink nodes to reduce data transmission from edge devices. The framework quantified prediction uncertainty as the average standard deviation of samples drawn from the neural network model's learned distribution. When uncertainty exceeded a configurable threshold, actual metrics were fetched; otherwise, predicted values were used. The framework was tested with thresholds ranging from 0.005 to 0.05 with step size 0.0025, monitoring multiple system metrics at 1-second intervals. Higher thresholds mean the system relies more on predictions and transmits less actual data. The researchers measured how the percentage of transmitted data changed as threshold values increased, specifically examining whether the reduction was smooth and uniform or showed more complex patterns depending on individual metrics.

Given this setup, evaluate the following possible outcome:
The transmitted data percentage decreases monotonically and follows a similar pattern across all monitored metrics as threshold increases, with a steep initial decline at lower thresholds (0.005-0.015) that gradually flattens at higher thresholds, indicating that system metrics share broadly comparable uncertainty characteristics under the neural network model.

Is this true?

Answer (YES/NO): NO